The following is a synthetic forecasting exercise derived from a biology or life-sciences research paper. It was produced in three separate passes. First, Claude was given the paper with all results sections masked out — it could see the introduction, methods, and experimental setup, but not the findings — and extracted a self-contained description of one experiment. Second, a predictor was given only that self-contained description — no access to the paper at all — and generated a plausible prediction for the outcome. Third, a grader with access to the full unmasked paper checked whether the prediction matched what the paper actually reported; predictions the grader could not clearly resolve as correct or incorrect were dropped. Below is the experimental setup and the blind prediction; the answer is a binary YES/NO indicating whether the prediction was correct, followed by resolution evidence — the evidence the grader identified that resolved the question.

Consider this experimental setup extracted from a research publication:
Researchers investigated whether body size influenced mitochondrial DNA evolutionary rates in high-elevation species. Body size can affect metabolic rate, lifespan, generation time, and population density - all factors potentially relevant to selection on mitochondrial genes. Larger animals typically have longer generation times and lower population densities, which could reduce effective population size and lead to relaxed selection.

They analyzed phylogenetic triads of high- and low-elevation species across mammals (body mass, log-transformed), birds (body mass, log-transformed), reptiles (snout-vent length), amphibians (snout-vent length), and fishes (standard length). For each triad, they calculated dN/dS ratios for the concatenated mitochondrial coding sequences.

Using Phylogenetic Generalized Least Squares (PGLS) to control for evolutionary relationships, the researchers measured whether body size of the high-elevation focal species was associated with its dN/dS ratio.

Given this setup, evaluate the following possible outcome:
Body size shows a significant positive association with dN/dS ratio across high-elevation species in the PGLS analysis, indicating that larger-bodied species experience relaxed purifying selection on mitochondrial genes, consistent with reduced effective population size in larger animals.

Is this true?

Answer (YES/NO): NO